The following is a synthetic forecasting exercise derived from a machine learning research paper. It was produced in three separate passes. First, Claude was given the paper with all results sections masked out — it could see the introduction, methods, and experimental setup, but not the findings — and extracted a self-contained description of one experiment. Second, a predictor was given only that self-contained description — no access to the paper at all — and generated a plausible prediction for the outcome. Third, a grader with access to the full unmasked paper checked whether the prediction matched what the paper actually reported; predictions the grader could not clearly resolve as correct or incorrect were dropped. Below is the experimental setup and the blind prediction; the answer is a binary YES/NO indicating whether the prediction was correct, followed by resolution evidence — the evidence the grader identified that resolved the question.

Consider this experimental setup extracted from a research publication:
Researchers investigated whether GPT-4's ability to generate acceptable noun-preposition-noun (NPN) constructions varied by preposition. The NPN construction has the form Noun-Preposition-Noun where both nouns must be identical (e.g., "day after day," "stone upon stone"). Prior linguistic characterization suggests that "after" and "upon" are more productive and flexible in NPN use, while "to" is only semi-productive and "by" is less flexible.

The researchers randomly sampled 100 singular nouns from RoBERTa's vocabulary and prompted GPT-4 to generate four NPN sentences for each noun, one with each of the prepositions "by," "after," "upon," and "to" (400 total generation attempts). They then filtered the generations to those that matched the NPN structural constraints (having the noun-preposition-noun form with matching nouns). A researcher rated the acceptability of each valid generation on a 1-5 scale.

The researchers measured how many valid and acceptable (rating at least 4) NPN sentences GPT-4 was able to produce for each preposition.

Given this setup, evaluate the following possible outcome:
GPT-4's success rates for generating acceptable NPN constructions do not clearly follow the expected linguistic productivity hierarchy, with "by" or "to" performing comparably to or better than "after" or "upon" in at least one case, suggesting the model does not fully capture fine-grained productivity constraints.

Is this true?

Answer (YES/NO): NO